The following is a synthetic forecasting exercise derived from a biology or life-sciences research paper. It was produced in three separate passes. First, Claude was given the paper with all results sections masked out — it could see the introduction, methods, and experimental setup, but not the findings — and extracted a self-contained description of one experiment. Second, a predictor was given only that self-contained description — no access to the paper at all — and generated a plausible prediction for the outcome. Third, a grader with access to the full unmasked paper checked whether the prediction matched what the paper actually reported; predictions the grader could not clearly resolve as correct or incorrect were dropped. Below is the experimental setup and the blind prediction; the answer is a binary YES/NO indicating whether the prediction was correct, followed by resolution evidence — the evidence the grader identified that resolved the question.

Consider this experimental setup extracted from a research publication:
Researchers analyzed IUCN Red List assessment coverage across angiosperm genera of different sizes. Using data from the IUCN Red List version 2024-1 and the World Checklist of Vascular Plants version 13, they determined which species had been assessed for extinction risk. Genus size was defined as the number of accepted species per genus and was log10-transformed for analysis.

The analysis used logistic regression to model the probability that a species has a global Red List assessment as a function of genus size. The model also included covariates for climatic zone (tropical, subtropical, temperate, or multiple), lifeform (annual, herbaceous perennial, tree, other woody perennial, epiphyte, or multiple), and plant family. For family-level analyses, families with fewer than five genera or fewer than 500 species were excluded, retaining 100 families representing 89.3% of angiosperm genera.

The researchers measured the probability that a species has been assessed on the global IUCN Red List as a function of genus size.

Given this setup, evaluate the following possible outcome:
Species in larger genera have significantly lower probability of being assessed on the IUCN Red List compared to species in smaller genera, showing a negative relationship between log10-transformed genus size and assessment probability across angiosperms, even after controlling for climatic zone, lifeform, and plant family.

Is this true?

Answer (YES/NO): YES